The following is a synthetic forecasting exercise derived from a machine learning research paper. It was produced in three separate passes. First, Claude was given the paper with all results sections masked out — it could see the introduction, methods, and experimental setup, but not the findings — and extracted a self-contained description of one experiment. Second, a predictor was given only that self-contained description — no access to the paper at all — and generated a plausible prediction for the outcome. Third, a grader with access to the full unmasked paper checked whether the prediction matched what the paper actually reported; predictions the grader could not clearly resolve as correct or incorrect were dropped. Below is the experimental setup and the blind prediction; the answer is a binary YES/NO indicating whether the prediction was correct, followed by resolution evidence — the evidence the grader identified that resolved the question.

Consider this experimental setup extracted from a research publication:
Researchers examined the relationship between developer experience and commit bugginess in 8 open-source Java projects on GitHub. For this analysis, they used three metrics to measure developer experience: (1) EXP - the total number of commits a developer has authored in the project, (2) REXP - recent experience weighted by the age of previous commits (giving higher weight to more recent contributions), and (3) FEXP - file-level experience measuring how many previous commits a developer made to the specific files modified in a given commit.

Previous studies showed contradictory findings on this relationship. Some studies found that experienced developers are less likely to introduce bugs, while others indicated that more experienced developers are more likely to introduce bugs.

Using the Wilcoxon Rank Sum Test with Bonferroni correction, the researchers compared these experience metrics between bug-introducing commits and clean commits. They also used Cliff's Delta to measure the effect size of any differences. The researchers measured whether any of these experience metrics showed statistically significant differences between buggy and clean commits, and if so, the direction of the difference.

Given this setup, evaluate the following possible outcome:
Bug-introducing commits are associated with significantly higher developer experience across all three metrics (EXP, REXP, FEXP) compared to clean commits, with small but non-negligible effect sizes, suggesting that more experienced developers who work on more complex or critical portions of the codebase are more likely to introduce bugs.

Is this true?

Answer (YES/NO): NO